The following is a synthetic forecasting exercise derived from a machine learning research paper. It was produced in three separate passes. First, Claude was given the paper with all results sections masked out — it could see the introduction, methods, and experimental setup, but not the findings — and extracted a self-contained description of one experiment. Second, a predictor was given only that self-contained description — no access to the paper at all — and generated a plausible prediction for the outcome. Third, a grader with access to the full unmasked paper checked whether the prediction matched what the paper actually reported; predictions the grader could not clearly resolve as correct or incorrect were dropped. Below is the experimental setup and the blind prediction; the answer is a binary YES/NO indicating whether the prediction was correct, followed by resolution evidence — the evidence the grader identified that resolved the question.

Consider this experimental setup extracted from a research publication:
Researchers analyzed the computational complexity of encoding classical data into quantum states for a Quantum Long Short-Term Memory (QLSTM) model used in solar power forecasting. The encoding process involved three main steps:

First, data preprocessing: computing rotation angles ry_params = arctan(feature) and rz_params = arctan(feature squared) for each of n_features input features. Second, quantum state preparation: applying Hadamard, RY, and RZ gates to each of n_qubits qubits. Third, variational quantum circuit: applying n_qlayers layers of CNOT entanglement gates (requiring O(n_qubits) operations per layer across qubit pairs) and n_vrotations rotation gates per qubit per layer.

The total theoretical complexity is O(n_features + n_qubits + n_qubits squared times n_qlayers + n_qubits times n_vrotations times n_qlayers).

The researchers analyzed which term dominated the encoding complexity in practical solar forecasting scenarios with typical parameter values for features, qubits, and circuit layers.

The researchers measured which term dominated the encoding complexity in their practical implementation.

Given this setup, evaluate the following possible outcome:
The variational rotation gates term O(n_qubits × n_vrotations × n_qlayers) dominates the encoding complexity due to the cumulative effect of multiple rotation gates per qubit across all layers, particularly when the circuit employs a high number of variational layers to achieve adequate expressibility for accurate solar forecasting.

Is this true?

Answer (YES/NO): NO